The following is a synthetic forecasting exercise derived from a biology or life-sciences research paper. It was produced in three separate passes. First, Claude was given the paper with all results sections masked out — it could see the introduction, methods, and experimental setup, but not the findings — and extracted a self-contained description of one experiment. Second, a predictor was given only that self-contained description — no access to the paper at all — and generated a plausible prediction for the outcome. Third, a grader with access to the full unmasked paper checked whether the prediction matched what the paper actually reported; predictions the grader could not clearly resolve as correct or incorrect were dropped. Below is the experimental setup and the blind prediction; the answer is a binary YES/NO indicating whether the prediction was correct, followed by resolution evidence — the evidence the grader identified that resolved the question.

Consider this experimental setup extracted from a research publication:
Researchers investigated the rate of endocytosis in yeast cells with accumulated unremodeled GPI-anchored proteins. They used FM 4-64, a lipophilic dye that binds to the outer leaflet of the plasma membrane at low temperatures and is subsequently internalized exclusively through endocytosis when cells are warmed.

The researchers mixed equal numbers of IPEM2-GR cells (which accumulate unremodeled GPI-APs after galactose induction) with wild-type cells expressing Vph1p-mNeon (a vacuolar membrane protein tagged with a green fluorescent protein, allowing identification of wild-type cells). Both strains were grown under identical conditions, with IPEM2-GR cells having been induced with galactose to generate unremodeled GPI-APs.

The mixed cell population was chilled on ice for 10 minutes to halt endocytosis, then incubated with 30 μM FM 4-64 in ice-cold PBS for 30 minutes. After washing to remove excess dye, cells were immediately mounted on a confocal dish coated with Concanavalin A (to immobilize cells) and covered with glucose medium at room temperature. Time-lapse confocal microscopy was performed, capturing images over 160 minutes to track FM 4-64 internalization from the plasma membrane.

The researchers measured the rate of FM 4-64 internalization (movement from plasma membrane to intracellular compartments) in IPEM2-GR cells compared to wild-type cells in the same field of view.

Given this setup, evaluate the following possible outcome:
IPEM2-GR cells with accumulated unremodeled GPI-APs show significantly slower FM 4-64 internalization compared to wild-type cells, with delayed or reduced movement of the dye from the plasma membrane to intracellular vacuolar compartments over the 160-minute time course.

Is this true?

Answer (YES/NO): NO